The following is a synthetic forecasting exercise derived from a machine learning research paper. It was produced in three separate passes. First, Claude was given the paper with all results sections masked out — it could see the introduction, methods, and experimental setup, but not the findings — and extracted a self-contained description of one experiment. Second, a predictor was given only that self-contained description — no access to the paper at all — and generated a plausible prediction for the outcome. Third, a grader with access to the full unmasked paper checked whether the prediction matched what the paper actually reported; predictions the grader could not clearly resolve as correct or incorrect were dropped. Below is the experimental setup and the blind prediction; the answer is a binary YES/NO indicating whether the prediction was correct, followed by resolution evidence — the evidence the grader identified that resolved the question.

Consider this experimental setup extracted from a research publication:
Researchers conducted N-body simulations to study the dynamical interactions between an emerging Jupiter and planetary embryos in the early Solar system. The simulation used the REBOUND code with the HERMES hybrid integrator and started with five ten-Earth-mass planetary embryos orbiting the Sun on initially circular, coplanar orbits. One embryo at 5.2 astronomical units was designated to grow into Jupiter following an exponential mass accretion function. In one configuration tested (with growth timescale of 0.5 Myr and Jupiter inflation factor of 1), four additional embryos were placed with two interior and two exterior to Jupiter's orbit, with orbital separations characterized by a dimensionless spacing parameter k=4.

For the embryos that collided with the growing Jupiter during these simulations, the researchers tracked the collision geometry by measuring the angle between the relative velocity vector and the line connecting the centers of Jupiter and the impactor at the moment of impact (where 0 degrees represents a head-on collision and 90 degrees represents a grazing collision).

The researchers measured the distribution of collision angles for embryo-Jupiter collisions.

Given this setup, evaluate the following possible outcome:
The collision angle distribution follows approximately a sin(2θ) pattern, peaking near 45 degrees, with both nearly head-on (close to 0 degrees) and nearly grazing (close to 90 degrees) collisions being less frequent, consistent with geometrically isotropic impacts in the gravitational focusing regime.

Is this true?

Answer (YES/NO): NO